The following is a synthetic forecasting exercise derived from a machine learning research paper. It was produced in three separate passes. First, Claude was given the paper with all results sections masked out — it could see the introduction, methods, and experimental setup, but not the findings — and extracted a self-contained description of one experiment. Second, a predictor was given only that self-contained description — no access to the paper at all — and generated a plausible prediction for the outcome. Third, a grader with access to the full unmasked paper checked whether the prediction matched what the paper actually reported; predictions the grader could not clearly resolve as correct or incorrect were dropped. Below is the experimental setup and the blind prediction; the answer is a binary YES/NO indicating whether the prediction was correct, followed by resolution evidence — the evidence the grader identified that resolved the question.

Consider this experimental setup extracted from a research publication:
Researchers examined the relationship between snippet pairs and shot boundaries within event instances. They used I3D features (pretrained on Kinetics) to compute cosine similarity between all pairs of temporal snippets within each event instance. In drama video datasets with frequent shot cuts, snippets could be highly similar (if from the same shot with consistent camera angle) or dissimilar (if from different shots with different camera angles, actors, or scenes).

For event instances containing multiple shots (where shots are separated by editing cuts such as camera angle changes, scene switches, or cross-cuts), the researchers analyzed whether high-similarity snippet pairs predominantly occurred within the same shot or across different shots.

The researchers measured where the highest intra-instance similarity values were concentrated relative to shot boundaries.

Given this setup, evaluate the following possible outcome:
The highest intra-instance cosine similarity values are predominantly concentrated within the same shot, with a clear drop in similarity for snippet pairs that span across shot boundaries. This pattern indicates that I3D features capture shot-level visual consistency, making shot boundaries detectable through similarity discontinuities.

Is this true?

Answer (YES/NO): YES